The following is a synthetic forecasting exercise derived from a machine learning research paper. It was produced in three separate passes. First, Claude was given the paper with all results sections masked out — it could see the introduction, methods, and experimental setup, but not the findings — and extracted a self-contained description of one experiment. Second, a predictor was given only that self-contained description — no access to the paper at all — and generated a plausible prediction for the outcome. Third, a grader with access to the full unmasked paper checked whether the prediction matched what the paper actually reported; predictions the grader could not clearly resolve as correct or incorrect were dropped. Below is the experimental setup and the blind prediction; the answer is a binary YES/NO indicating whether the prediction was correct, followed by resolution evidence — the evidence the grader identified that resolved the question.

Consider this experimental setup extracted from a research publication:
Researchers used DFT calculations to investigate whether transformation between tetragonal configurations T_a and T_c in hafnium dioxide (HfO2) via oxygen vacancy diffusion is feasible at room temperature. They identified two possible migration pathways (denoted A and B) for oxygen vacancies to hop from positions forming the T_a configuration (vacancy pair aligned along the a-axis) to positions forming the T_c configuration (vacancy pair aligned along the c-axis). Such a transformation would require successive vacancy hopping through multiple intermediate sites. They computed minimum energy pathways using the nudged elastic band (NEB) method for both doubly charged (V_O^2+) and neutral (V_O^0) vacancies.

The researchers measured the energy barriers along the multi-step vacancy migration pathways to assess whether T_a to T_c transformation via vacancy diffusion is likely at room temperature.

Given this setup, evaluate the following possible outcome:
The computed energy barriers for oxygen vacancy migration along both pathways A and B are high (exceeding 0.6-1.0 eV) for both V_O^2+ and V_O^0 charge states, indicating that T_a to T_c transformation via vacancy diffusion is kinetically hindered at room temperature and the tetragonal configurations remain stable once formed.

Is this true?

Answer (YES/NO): NO